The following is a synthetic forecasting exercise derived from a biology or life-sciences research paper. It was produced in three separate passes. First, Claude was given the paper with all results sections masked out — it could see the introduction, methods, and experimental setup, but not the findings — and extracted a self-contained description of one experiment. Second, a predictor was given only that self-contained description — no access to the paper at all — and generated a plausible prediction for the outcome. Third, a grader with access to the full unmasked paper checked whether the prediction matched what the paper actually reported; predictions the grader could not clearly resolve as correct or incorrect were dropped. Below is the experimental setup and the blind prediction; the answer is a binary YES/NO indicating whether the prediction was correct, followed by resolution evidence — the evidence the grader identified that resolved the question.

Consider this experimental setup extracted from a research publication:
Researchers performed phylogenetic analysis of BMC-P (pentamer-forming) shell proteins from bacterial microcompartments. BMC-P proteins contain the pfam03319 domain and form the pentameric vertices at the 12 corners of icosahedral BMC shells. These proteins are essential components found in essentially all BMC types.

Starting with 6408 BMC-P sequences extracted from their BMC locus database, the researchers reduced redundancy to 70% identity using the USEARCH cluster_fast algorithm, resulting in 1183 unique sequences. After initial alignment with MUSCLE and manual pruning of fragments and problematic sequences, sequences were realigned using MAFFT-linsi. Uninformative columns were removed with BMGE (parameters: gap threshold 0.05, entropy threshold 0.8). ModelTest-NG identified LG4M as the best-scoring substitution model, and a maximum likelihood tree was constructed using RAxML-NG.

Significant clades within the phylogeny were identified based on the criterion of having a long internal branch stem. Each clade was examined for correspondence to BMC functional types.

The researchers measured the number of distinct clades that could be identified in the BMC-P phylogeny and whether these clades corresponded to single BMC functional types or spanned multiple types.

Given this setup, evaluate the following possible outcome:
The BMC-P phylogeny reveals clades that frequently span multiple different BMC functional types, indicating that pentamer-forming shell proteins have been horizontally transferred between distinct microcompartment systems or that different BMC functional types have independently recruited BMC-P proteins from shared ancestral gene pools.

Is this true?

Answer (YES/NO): YES